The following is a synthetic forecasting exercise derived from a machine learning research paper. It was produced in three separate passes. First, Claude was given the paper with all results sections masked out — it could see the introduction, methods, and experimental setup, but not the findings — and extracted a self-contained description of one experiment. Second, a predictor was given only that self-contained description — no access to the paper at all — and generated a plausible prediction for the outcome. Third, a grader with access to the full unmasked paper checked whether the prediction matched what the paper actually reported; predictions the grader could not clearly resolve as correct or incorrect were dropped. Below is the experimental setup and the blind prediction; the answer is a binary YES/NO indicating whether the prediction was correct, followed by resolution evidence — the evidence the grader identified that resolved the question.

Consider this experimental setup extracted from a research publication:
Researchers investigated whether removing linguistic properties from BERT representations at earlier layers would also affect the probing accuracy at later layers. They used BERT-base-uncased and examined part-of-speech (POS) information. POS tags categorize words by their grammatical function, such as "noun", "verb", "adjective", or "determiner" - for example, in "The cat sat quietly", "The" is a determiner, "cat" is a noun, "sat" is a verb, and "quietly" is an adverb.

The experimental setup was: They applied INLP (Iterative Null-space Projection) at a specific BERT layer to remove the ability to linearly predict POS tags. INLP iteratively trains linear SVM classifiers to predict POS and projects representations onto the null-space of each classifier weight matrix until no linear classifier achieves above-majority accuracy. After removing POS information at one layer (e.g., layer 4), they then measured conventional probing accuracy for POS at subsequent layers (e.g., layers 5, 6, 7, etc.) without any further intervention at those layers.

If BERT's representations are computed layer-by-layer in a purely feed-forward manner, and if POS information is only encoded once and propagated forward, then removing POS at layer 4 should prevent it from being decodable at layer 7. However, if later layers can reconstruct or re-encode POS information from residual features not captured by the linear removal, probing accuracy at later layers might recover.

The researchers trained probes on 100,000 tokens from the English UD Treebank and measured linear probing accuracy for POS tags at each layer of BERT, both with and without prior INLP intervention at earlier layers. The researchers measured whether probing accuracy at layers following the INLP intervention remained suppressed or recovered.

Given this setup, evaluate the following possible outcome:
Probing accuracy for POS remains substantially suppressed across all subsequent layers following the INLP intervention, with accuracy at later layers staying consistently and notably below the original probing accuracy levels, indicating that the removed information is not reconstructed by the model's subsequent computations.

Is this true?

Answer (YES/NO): NO